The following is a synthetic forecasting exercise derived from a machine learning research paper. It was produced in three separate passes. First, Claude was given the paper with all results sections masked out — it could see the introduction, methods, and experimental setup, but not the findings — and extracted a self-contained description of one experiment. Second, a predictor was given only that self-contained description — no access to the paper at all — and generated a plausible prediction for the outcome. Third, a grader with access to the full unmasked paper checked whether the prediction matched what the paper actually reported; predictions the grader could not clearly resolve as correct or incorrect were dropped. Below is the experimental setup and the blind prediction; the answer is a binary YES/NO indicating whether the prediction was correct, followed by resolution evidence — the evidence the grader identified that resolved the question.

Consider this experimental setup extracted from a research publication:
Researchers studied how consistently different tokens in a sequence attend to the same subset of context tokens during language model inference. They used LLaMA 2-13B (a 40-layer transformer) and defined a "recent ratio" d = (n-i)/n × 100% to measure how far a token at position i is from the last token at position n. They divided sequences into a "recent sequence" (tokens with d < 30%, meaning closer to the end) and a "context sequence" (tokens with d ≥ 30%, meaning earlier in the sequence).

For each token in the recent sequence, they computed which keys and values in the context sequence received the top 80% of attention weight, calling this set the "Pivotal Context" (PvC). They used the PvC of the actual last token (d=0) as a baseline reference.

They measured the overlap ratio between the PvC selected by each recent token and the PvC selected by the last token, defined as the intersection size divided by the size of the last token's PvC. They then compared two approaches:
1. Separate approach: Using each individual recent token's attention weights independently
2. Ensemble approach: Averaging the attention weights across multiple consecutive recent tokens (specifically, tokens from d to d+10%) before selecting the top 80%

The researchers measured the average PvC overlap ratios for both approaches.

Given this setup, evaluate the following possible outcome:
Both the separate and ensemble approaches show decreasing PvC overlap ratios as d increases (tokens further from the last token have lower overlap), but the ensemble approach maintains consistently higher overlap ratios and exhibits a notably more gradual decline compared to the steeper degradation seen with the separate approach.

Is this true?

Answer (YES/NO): NO